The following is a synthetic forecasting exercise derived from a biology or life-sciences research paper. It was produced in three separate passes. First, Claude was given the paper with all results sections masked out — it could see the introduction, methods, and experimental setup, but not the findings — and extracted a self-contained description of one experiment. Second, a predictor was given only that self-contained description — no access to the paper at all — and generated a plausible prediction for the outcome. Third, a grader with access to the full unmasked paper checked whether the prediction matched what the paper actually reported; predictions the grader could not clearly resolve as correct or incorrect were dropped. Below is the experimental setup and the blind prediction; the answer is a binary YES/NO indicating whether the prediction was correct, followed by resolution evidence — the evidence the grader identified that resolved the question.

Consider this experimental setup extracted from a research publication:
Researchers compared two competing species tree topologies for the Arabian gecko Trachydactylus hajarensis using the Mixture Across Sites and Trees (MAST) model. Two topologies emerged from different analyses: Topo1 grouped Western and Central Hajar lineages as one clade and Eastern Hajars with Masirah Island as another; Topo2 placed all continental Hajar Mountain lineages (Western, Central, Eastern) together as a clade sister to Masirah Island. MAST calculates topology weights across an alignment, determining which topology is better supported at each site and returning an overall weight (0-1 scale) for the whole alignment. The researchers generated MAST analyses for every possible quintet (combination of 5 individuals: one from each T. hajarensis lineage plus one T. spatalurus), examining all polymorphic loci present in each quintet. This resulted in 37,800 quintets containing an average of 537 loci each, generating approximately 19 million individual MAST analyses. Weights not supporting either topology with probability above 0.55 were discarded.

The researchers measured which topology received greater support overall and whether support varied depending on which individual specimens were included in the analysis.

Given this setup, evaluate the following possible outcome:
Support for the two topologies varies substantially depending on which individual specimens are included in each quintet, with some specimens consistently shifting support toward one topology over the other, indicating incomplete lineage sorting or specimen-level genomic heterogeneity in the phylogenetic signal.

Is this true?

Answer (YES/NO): NO